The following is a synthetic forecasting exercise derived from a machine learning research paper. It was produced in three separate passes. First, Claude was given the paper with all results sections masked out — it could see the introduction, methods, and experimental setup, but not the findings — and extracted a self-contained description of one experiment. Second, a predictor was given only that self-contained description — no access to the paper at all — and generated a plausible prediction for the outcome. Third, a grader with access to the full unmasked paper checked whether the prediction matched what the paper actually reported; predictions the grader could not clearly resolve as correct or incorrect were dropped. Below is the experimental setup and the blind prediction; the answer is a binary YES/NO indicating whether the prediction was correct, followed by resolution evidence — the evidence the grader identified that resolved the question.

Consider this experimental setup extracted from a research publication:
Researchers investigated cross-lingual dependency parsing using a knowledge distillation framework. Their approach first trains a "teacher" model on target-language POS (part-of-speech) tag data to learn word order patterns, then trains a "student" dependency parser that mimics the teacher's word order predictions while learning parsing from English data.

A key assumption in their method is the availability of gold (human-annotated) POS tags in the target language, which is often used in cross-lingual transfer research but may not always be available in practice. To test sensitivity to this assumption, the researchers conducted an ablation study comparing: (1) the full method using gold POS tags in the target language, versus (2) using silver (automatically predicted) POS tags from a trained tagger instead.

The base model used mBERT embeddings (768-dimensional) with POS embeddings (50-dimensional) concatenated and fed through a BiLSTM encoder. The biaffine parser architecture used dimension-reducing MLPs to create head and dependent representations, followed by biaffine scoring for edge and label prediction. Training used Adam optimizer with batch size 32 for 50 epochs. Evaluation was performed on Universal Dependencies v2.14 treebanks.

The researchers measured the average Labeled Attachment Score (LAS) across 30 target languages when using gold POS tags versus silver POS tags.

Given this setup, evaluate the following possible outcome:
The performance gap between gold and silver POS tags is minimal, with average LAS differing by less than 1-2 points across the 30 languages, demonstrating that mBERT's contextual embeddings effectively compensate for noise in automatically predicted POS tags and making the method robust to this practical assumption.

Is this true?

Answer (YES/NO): YES